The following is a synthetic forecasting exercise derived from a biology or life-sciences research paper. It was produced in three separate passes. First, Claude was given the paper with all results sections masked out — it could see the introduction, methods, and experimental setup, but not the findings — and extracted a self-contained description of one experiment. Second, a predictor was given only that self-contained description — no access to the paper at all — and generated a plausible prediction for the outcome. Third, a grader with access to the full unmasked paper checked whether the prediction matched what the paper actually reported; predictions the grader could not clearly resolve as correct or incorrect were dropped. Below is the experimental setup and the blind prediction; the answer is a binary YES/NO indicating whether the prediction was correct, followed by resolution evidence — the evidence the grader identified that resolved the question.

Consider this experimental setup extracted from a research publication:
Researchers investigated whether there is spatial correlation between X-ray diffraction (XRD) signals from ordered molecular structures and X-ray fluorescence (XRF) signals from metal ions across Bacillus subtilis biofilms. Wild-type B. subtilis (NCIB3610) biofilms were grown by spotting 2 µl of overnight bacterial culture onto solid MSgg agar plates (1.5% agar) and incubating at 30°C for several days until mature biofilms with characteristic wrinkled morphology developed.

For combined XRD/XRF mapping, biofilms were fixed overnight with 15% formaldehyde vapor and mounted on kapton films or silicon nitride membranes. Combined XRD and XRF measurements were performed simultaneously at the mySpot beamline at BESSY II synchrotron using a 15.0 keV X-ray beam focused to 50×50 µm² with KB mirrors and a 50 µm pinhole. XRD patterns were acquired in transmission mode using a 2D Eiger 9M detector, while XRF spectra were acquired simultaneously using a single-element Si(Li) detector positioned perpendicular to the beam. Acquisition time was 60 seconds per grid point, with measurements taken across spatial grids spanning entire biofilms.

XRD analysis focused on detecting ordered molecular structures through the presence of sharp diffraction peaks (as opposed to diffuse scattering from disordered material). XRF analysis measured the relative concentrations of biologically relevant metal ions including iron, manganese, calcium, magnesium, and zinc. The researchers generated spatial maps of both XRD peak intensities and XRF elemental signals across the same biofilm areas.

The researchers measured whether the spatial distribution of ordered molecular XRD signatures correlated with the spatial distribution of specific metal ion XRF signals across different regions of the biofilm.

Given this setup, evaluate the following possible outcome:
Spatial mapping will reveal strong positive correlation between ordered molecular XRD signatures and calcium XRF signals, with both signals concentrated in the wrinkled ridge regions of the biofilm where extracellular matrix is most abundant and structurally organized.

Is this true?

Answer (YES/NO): NO